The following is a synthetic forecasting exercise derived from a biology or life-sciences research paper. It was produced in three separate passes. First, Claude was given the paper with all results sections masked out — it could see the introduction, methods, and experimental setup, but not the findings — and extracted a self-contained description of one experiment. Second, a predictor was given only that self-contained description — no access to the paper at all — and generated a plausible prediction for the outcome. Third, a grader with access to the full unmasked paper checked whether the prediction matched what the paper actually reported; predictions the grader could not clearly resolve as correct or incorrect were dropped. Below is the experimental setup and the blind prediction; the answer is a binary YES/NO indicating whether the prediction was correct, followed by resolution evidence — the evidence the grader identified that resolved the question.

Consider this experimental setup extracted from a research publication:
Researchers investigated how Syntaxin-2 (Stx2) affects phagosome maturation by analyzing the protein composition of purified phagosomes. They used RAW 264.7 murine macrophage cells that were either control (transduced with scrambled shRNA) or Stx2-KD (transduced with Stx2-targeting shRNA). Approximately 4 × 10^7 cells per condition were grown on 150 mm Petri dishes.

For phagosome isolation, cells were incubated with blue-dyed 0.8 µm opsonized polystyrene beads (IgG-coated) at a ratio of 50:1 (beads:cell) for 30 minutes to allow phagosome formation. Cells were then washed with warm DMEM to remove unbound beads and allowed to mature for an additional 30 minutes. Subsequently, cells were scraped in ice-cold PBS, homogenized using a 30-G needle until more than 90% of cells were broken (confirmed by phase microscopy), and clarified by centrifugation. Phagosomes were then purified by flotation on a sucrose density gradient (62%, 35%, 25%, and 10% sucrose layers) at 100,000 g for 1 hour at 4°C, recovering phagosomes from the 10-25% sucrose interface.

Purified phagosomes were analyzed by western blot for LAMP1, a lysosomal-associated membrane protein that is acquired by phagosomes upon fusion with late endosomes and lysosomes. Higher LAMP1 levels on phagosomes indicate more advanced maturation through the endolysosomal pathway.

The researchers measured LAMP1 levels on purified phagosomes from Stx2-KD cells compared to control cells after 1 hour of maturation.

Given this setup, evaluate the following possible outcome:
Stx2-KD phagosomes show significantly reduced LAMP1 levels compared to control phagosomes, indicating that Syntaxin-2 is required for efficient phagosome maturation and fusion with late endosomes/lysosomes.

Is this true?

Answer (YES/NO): YES